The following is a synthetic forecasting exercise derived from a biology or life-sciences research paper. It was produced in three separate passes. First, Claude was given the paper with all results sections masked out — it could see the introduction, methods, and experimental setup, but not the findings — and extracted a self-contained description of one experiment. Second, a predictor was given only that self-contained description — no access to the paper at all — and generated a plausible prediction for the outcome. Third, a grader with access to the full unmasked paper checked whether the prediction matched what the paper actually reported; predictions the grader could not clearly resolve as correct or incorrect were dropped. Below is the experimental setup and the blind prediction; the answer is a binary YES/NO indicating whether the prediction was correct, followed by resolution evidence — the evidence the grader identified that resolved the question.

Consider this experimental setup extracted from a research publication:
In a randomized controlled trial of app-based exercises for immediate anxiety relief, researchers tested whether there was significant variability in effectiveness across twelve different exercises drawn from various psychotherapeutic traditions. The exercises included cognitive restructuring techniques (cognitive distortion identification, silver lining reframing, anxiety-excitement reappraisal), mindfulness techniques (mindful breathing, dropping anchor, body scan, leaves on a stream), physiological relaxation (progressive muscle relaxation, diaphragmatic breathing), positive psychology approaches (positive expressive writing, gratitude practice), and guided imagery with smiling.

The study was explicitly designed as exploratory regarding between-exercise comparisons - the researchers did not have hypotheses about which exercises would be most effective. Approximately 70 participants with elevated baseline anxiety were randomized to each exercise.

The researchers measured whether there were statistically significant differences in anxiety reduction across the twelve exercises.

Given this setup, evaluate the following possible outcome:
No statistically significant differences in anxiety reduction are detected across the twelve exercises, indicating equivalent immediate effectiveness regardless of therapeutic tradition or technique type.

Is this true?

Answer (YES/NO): NO